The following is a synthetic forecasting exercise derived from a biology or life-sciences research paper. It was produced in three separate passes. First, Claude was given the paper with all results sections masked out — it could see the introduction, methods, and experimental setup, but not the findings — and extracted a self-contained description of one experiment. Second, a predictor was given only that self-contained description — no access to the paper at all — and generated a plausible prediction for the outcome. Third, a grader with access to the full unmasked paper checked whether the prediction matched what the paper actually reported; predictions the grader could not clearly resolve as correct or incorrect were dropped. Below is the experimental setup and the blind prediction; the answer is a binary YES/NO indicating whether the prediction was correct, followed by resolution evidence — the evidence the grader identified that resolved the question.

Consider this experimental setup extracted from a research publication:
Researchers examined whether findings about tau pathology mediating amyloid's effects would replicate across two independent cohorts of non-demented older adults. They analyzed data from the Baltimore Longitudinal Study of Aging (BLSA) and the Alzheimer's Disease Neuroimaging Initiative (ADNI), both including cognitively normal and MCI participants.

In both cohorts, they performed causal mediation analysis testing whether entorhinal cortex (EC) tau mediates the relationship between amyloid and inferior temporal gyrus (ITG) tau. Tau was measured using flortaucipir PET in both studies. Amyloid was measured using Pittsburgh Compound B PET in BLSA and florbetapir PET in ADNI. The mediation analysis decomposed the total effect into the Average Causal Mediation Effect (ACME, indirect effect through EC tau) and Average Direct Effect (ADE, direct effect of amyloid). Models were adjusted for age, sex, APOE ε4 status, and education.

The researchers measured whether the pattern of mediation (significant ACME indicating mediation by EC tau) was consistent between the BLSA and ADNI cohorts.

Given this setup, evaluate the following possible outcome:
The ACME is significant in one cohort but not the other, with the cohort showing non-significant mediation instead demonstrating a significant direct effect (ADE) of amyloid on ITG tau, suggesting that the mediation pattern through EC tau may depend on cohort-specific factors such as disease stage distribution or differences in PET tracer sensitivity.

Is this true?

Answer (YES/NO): NO